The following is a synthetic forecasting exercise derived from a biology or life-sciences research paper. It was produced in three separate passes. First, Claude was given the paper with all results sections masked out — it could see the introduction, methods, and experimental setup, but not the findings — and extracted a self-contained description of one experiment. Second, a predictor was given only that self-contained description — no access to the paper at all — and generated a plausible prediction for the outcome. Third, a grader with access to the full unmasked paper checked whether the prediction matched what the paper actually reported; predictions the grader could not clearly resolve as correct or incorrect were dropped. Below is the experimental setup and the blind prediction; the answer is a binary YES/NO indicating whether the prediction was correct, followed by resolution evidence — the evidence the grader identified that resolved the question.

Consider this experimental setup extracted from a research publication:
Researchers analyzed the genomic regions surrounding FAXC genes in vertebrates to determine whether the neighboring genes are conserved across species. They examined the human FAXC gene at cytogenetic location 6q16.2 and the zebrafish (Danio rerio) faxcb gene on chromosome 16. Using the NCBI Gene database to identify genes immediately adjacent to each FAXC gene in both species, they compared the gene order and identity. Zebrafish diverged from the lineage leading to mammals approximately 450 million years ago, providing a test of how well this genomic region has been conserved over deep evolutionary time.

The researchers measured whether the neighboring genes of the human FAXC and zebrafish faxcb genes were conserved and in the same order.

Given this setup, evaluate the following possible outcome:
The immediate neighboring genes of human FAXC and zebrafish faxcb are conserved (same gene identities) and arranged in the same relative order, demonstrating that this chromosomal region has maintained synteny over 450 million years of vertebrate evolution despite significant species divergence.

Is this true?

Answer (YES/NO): YES